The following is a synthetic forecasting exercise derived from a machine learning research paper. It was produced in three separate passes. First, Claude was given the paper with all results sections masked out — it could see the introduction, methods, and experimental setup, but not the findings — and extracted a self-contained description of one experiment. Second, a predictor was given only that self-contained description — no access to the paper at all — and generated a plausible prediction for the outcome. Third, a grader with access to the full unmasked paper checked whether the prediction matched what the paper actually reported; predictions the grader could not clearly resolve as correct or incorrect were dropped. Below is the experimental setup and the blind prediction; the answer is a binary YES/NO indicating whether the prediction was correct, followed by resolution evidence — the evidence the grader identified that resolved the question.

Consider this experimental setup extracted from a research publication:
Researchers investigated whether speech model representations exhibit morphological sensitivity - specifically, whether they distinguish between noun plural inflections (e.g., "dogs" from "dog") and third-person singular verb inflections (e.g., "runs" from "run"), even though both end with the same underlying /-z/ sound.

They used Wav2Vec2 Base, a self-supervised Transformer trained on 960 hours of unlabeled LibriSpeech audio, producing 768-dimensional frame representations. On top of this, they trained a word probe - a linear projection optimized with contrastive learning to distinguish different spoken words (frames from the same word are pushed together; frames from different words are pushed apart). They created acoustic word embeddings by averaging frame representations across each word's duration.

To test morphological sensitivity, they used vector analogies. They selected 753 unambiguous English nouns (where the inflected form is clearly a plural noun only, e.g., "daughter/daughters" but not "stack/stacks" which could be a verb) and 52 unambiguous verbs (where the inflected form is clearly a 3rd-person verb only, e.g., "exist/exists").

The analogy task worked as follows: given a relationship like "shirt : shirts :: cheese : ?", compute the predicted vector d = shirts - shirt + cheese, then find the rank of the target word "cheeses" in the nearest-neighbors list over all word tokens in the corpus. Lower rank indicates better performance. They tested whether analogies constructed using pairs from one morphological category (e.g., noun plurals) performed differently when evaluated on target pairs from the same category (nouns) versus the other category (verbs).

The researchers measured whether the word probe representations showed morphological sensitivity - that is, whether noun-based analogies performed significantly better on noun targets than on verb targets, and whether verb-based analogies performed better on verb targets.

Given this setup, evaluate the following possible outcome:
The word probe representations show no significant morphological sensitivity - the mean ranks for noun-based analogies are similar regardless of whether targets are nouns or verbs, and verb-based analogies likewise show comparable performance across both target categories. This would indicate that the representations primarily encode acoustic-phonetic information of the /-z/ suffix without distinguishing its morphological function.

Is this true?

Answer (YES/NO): NO